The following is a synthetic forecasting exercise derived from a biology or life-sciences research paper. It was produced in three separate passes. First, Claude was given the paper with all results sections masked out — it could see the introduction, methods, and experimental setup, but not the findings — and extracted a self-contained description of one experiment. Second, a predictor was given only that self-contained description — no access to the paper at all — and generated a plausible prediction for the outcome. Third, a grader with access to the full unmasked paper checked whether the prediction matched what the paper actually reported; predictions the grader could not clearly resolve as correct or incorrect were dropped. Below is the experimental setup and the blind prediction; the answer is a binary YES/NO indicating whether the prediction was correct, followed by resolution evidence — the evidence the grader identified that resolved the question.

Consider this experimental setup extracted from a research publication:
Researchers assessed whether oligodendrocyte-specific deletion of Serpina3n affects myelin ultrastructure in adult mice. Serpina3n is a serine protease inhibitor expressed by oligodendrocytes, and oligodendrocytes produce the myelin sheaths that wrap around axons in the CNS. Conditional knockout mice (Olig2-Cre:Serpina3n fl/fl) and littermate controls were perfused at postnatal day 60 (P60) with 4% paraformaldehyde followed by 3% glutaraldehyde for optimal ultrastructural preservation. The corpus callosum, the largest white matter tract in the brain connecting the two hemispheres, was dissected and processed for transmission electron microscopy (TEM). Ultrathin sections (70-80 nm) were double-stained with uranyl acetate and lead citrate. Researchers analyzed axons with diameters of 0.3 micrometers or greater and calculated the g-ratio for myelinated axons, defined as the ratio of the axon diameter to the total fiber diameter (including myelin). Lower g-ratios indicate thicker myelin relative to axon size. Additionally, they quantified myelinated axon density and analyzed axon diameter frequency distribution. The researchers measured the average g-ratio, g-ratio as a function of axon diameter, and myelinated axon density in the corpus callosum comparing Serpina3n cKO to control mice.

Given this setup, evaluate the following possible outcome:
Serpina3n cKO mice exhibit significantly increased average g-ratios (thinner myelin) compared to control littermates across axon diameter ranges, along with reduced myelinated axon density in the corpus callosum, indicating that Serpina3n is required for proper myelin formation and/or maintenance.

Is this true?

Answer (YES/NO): NO